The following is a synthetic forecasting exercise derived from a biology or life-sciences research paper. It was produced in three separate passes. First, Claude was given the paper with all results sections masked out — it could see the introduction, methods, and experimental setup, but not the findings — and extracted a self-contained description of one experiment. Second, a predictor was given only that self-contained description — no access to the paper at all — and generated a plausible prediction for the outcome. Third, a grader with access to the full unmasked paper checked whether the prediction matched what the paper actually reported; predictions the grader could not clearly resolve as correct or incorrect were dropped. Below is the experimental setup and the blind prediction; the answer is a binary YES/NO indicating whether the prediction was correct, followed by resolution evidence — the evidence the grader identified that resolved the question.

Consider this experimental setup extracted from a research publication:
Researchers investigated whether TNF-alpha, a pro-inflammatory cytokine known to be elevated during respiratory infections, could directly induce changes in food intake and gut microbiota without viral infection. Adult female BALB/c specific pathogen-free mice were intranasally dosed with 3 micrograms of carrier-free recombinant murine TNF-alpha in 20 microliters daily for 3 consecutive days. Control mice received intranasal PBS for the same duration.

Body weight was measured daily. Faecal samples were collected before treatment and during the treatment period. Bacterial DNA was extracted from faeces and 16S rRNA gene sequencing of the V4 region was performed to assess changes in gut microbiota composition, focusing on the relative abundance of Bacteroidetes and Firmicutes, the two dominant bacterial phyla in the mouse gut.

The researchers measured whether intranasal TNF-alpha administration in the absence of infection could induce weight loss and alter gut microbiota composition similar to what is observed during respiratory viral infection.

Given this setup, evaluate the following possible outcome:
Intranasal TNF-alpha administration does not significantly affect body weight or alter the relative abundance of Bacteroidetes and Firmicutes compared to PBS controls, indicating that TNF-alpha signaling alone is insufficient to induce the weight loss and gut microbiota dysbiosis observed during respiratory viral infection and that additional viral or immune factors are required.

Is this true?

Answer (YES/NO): NO